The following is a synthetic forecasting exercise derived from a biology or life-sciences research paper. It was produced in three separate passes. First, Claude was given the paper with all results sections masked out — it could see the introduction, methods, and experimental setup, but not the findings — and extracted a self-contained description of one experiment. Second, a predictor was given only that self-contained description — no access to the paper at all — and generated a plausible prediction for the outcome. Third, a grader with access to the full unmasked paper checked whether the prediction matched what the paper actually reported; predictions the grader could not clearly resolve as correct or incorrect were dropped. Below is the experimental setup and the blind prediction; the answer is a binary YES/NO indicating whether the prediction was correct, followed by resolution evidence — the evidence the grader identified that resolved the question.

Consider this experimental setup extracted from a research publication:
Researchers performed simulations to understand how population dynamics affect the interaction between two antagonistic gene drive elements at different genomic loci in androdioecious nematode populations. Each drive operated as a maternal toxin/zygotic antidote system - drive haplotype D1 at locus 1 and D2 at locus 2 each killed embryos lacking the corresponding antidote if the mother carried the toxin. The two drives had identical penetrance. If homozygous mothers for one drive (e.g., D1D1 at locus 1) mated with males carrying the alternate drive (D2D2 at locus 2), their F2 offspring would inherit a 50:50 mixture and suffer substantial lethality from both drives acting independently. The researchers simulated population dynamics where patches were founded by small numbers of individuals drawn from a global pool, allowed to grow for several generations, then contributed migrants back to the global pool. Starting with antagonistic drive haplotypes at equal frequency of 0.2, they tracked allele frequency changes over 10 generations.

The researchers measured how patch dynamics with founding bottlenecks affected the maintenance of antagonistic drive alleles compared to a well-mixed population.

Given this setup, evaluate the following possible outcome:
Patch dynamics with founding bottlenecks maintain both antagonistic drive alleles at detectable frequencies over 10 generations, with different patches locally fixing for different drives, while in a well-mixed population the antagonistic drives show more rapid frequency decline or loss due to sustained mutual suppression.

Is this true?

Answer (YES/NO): NO